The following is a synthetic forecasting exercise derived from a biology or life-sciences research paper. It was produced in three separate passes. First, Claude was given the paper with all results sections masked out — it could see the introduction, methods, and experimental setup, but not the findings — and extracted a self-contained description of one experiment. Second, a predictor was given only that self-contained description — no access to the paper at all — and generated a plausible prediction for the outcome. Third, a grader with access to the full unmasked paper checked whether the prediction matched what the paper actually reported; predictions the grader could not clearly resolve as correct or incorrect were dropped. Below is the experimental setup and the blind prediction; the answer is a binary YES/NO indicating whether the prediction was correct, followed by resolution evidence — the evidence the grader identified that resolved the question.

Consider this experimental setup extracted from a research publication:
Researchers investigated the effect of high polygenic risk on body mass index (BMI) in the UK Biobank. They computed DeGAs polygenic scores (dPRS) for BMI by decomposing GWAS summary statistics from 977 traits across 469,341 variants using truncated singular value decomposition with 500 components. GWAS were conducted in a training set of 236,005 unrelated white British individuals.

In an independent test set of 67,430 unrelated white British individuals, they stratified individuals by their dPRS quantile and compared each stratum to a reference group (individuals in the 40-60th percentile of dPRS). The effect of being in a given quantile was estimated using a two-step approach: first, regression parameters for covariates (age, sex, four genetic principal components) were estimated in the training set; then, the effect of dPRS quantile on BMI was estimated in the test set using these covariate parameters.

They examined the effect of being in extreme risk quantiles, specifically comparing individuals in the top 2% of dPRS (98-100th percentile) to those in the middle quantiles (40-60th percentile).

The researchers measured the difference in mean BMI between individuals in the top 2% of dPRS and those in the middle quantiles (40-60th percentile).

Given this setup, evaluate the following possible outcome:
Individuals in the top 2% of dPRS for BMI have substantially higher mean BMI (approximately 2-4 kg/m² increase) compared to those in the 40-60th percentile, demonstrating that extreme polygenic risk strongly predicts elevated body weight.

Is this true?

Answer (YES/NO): NO